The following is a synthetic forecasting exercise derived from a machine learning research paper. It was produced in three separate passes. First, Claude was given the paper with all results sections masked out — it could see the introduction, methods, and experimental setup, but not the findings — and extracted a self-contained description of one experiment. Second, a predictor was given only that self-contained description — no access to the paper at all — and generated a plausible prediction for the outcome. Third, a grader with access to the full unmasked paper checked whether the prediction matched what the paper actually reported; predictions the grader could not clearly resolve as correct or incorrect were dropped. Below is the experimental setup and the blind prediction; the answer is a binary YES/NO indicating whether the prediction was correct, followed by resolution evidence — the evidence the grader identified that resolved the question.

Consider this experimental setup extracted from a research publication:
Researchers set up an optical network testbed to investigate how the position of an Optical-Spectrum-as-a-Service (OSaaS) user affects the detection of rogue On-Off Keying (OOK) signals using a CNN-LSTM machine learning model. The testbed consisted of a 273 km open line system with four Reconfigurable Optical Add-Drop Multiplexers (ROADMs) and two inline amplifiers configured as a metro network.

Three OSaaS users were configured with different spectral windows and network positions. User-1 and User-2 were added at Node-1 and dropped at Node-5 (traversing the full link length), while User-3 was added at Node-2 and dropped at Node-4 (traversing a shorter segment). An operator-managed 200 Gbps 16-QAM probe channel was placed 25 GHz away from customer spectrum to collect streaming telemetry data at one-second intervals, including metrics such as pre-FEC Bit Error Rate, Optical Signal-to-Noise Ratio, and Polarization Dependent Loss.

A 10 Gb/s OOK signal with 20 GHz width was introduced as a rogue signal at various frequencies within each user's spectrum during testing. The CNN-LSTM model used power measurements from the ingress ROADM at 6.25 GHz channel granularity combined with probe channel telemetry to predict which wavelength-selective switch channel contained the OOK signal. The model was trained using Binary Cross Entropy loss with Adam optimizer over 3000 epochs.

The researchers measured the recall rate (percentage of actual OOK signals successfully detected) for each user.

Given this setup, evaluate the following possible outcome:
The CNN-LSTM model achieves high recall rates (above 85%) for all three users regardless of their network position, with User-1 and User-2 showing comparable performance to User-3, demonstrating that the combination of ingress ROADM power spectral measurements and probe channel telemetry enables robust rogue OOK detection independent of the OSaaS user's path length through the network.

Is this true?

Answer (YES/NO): NO